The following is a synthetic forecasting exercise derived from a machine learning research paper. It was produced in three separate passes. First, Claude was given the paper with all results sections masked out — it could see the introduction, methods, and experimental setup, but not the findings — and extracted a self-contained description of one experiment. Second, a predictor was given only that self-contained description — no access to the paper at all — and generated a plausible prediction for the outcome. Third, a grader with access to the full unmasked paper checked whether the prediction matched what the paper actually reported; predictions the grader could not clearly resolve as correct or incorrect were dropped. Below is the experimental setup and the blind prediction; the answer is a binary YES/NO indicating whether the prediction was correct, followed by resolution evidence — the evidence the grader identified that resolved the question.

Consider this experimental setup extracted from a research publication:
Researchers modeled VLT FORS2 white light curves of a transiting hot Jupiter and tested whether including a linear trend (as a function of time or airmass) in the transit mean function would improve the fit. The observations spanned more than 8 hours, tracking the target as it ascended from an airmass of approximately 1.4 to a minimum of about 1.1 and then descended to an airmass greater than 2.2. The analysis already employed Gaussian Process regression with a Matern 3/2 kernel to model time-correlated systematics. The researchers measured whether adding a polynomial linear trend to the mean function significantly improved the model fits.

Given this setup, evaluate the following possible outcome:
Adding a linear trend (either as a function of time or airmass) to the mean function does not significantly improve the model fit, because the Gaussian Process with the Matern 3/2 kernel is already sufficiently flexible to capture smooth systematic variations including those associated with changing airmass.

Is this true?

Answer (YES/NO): YES